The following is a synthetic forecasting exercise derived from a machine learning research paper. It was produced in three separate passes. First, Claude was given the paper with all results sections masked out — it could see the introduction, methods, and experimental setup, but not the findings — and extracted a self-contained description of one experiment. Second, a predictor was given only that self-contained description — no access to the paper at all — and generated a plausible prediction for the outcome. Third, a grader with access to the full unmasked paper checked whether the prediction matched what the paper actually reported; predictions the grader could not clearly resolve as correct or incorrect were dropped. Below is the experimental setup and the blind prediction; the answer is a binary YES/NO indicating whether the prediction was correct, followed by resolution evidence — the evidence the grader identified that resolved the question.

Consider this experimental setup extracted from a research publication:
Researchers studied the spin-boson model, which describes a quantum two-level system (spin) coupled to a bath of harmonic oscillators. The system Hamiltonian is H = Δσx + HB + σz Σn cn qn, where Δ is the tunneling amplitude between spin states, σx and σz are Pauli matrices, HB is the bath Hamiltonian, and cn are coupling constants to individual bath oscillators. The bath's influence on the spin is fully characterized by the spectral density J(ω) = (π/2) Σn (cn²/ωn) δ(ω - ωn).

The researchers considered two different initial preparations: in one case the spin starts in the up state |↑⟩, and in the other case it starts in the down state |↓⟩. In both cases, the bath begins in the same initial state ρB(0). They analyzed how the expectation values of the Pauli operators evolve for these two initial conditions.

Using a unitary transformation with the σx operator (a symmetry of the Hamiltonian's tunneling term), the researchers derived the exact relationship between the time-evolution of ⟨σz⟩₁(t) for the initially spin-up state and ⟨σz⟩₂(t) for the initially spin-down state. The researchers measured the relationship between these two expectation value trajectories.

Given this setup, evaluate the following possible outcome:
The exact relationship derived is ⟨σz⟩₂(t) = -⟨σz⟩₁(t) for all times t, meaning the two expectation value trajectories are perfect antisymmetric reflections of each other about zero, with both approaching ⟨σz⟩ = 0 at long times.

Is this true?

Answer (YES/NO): YES